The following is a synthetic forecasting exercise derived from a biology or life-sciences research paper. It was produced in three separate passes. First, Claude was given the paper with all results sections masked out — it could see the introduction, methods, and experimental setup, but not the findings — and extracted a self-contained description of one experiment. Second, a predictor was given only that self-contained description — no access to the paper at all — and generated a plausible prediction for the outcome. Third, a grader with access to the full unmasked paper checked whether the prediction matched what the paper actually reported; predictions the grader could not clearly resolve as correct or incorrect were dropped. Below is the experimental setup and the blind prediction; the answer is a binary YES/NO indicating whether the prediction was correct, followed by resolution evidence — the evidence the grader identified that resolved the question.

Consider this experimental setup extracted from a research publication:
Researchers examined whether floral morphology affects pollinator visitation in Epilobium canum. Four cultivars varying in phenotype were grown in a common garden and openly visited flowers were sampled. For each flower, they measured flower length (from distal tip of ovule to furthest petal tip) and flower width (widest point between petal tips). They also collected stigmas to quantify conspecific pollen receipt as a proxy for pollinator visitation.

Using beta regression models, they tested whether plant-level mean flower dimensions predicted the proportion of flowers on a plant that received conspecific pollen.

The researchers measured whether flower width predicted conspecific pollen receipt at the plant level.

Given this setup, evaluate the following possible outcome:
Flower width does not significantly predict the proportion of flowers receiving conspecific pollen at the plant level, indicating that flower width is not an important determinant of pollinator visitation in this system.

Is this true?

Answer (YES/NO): YES